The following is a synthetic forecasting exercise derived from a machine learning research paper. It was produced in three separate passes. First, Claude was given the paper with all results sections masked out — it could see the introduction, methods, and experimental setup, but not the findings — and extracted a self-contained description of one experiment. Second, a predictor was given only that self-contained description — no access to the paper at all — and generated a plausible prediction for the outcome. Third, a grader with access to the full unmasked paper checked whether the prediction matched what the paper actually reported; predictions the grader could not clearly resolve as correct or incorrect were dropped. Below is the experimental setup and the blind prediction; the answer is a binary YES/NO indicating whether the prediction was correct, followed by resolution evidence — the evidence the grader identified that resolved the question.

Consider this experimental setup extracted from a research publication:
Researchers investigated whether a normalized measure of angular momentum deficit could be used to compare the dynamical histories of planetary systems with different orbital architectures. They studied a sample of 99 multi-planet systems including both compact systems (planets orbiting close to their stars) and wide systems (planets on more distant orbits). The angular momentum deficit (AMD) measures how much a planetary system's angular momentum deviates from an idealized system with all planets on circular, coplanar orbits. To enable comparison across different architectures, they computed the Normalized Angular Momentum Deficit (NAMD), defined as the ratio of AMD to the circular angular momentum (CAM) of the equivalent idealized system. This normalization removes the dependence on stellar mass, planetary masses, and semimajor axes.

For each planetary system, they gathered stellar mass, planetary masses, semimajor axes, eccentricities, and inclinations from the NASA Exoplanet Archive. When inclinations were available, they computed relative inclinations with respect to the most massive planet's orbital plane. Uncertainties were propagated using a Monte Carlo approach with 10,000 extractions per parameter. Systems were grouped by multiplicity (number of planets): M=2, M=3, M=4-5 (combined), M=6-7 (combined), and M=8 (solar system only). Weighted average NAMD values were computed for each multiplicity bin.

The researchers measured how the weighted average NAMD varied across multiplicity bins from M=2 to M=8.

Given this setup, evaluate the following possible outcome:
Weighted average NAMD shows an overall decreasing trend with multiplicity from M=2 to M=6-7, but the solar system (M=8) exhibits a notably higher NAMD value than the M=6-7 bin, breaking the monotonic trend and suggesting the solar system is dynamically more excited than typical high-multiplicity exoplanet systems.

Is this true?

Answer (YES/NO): NO